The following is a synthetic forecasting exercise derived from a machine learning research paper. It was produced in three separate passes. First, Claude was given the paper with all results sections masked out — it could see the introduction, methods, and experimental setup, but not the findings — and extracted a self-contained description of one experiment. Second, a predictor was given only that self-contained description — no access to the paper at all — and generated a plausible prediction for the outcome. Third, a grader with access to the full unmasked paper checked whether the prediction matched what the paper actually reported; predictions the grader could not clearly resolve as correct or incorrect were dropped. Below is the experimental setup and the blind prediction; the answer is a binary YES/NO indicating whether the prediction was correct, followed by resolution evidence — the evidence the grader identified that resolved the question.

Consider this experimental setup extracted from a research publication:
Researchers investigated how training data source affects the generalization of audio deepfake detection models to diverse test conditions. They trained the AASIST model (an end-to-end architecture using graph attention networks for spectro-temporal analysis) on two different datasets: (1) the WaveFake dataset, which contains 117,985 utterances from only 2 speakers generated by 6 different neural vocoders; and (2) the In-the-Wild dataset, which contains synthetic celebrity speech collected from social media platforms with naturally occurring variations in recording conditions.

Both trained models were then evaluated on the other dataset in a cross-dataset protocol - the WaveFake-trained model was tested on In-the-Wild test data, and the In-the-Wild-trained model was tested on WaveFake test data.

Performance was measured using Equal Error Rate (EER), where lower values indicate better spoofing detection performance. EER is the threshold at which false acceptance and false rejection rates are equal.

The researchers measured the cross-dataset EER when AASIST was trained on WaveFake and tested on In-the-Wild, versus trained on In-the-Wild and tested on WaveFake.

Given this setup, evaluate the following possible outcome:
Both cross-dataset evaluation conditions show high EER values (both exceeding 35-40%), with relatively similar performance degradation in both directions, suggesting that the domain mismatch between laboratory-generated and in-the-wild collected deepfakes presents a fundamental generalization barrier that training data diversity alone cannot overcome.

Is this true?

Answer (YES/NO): NO